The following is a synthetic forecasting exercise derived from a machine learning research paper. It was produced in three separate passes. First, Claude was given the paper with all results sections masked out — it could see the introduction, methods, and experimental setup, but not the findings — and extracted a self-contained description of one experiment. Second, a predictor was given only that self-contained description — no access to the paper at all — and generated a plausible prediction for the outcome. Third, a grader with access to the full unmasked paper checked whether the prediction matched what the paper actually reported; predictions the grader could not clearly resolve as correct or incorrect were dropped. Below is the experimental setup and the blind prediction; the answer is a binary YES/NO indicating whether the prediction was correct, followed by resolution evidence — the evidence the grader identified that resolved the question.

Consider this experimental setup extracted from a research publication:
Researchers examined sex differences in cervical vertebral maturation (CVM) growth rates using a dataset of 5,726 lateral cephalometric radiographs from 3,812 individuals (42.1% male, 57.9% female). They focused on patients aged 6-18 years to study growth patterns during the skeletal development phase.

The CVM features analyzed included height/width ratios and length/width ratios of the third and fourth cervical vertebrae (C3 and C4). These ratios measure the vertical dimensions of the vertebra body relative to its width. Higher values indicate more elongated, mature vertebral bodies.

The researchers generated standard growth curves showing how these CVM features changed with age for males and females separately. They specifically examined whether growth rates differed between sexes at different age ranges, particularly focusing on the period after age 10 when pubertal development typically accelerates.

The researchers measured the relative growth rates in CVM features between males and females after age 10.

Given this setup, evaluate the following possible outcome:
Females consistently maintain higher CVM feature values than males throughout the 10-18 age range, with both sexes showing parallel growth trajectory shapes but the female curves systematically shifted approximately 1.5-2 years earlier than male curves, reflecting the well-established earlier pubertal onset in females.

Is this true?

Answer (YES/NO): NO